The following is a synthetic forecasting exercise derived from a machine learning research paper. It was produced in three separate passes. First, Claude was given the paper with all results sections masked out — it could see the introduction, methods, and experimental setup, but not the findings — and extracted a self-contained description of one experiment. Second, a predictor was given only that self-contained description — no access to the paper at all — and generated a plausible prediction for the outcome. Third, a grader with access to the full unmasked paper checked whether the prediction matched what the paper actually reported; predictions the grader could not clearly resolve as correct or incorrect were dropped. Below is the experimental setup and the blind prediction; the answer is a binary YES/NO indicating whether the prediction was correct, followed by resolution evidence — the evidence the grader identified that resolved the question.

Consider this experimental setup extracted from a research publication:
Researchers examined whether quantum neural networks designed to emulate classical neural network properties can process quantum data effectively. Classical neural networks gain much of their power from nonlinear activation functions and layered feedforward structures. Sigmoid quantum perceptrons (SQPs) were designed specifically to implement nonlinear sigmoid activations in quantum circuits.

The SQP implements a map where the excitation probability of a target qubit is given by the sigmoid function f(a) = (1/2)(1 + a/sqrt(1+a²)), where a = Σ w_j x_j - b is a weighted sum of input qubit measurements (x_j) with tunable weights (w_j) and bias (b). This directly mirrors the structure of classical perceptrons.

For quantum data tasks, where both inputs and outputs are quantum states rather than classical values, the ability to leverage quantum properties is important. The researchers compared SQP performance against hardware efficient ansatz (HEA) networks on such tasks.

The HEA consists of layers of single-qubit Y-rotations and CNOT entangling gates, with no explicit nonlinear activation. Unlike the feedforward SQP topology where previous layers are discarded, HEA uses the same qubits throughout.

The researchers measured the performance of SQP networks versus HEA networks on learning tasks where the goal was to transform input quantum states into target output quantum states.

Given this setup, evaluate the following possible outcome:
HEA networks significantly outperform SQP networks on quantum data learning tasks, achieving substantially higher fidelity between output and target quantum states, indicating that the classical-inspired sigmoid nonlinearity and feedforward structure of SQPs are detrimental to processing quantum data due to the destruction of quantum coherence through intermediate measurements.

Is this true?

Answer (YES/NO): NO